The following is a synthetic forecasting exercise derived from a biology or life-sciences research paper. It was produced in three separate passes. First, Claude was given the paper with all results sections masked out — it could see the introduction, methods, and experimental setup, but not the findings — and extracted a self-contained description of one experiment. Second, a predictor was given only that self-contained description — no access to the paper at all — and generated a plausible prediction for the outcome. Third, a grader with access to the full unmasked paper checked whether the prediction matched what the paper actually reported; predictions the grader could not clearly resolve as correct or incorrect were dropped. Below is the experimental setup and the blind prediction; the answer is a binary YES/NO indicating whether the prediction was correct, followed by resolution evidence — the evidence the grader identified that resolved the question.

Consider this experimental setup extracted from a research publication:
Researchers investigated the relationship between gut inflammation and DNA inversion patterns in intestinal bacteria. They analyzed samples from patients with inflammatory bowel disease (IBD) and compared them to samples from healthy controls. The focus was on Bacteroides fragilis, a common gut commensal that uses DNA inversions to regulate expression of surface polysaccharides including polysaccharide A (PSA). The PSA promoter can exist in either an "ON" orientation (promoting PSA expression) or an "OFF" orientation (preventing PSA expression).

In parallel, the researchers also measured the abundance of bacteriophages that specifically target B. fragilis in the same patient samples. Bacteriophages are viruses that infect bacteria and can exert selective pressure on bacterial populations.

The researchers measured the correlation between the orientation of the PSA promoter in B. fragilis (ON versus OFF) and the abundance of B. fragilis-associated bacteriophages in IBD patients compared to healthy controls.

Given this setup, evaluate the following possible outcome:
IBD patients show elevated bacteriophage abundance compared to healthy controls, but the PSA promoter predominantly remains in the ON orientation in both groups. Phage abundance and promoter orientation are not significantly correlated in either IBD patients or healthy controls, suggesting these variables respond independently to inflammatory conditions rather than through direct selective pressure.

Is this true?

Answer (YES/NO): NO